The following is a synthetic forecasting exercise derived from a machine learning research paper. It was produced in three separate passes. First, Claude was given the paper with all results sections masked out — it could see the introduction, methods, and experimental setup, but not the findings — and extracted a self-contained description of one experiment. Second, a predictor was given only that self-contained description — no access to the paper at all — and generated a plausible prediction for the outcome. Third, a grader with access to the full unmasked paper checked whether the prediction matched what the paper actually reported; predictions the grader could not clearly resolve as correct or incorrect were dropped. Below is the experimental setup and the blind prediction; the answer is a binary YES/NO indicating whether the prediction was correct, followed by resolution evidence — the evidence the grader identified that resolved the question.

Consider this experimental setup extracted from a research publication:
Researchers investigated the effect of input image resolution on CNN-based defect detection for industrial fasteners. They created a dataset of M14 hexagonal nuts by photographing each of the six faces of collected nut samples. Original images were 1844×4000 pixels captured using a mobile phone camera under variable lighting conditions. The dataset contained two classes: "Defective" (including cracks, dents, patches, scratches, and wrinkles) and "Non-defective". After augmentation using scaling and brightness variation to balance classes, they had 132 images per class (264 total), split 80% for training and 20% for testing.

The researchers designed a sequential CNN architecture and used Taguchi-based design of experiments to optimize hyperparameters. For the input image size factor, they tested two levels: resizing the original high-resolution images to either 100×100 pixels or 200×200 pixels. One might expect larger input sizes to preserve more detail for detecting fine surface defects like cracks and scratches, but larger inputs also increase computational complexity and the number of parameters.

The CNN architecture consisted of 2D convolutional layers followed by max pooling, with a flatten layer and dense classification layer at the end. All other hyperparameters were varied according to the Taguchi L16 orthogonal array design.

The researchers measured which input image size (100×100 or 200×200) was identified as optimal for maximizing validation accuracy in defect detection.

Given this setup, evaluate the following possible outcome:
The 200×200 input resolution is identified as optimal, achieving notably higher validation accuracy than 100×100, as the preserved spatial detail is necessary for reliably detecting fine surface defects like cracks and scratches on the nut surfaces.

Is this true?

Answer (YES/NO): NO